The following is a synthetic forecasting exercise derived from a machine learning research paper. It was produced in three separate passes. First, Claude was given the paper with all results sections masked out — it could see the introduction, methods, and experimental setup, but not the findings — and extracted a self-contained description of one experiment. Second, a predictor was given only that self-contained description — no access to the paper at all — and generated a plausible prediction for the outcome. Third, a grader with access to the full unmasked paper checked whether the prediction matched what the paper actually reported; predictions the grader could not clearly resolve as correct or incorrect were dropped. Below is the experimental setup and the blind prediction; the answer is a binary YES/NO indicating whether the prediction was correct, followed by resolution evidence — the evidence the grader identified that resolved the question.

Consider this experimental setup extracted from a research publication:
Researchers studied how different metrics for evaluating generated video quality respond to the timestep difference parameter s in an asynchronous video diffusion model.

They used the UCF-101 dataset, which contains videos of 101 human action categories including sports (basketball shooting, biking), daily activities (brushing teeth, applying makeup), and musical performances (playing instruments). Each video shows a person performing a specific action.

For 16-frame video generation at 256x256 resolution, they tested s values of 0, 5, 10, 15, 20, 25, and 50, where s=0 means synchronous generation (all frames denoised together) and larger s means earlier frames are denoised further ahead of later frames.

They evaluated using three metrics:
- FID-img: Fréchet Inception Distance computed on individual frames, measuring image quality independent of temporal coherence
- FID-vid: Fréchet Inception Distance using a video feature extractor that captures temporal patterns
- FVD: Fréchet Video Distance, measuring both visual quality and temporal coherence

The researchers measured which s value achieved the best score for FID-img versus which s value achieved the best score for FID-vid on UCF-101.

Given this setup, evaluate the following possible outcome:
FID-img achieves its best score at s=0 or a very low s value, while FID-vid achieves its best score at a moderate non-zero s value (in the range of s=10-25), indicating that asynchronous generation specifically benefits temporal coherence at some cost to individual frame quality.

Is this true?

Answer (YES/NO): NO